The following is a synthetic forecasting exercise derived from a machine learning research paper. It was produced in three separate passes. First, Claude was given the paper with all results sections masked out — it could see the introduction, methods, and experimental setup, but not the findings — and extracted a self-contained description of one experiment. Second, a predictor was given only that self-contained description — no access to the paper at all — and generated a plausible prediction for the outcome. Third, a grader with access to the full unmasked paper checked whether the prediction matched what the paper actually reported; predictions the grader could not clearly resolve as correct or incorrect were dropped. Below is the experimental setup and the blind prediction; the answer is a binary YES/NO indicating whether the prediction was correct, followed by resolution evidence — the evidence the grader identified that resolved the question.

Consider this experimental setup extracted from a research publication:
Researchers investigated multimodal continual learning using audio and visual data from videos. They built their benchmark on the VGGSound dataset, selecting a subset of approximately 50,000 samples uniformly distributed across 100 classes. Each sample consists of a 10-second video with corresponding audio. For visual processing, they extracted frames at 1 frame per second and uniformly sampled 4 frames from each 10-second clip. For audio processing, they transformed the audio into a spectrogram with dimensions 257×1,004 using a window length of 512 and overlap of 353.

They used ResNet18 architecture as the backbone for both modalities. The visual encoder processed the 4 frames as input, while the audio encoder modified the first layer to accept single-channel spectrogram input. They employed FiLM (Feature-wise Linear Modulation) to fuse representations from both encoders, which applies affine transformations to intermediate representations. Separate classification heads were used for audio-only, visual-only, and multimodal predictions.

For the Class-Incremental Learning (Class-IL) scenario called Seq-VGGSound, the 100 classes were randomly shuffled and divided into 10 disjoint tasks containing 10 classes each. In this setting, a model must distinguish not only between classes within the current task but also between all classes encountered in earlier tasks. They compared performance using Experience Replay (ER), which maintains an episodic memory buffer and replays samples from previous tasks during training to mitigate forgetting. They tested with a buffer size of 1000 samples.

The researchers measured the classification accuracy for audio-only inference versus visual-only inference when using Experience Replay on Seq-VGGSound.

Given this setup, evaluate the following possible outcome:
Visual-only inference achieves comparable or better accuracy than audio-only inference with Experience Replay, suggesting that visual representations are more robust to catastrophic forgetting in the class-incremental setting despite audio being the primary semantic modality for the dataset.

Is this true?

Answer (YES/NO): NO